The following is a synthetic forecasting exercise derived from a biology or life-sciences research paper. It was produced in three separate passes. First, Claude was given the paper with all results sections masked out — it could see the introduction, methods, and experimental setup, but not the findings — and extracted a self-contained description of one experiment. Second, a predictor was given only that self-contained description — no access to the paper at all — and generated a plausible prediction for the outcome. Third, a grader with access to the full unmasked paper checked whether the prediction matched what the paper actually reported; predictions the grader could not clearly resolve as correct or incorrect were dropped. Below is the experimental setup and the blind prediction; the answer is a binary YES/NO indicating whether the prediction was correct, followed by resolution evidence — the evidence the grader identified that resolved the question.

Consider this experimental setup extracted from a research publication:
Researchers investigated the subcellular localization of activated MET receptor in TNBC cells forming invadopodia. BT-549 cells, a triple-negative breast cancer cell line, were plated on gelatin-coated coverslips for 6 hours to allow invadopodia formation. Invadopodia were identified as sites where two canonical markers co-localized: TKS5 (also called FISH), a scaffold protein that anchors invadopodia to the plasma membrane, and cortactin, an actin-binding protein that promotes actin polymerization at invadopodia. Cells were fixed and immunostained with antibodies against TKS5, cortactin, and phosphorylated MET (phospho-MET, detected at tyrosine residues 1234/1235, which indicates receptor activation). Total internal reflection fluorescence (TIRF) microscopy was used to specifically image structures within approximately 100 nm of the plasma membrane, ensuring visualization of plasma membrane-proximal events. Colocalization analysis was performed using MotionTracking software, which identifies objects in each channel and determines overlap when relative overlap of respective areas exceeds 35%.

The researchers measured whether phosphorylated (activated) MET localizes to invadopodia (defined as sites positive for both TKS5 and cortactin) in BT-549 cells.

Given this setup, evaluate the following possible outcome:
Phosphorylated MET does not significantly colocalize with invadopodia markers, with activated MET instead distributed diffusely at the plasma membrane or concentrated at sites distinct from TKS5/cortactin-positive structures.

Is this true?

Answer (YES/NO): NO